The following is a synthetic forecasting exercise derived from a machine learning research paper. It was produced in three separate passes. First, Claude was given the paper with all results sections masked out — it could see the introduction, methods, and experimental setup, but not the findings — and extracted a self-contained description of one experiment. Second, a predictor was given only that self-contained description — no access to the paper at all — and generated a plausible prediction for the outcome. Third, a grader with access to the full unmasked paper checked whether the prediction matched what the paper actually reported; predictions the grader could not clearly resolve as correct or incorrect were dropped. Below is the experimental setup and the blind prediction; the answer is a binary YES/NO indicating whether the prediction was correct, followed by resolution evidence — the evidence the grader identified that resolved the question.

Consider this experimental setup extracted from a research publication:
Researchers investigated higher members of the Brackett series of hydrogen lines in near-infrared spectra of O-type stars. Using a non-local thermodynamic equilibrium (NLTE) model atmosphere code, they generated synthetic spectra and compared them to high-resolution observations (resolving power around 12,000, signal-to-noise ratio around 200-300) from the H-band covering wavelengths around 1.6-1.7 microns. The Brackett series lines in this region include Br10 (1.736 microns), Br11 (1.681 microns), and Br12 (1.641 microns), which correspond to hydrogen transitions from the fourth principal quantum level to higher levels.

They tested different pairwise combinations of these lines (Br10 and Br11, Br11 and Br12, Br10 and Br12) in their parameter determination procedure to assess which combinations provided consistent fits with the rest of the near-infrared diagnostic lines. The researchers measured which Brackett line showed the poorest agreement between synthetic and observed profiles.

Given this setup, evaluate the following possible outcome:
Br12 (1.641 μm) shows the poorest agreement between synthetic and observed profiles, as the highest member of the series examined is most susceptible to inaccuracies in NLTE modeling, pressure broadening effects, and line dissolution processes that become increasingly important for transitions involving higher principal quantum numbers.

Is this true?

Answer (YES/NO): YES